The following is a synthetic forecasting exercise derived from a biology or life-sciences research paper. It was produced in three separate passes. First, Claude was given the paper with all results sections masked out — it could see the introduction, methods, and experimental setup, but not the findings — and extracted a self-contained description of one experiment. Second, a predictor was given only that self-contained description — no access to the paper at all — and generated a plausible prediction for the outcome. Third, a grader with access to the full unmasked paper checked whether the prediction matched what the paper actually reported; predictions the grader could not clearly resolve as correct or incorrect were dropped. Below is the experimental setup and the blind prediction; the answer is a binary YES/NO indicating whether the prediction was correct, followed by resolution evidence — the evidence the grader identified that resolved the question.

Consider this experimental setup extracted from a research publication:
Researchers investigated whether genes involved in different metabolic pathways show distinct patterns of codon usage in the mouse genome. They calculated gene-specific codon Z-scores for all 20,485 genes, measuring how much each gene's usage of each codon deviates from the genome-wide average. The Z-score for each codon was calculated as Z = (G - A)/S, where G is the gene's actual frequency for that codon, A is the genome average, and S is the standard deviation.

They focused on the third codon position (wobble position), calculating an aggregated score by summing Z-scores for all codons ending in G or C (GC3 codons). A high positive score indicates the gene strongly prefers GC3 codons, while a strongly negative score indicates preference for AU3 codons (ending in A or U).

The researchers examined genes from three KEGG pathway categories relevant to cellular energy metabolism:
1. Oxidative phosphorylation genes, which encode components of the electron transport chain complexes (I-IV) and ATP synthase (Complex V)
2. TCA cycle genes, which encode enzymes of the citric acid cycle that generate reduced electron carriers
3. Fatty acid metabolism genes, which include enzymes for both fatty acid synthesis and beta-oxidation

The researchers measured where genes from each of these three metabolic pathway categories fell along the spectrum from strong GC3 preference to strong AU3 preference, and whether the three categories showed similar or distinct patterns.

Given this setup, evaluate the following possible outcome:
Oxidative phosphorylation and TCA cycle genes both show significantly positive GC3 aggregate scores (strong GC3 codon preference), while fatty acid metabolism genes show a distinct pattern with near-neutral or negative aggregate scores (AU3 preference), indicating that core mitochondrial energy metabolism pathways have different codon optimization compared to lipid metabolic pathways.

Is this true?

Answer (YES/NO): NO